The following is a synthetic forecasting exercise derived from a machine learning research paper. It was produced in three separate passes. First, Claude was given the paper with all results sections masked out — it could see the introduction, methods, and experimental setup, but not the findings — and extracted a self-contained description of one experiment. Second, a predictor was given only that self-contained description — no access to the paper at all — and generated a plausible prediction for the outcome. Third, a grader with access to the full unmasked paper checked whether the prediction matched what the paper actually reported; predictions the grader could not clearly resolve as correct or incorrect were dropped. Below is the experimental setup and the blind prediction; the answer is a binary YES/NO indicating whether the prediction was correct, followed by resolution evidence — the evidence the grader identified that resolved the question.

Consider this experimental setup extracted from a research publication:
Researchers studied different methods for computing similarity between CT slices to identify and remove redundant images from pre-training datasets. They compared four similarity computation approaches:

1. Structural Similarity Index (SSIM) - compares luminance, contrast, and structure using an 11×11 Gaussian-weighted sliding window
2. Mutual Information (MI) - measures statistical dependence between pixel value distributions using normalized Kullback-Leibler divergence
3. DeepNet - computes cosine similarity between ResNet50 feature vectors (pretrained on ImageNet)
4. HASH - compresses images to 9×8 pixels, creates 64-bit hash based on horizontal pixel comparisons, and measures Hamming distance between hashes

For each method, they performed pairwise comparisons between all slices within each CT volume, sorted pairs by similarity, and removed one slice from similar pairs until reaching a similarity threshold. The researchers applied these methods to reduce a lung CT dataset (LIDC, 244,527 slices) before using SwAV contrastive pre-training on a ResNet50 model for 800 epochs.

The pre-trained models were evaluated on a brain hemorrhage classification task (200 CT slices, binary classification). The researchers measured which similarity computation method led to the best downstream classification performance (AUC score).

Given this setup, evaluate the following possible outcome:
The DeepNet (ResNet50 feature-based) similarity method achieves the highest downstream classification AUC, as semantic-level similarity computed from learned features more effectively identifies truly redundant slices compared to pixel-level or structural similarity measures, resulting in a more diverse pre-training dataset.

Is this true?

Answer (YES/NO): NO